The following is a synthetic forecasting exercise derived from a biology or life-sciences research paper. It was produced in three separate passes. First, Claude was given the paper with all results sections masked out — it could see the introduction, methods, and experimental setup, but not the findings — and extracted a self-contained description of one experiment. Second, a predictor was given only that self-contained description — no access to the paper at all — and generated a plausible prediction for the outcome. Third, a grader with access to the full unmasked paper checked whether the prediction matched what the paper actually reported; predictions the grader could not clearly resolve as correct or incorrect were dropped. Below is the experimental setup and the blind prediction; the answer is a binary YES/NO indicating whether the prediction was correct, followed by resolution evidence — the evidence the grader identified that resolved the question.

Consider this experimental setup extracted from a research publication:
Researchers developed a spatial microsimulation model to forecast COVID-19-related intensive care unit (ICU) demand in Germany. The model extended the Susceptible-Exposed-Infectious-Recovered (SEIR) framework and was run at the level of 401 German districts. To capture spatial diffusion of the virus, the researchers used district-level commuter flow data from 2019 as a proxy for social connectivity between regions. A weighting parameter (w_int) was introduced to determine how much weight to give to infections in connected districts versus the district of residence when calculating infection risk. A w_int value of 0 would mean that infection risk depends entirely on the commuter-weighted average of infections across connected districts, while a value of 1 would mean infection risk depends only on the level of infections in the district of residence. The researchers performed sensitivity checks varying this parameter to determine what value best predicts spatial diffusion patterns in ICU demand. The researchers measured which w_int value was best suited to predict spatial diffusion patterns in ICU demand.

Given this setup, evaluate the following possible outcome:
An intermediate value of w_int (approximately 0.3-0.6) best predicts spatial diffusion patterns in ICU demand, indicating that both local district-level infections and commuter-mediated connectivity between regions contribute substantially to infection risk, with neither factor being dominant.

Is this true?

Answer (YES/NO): NO